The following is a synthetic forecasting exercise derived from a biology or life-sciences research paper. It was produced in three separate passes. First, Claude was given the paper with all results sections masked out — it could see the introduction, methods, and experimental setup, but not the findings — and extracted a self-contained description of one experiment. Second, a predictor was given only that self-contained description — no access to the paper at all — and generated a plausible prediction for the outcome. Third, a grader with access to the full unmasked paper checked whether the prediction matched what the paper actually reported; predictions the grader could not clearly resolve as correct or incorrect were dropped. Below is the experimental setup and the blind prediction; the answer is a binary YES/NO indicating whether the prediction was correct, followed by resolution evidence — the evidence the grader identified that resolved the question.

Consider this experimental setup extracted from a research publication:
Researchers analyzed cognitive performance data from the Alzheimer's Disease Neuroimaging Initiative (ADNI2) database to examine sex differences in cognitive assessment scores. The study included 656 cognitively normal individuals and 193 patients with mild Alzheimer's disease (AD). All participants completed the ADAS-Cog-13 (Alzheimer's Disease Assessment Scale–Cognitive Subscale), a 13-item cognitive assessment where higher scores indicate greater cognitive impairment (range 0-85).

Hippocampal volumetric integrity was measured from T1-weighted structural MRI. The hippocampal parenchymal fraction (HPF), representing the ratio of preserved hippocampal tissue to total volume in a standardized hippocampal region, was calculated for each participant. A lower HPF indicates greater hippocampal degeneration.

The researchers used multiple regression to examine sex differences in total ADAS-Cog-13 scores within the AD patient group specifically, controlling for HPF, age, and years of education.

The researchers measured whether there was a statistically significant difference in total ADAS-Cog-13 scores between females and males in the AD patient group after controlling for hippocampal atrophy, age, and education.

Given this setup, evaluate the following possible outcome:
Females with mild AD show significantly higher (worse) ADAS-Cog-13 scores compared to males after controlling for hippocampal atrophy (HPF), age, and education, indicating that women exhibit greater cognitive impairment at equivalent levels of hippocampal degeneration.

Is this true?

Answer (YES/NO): NO